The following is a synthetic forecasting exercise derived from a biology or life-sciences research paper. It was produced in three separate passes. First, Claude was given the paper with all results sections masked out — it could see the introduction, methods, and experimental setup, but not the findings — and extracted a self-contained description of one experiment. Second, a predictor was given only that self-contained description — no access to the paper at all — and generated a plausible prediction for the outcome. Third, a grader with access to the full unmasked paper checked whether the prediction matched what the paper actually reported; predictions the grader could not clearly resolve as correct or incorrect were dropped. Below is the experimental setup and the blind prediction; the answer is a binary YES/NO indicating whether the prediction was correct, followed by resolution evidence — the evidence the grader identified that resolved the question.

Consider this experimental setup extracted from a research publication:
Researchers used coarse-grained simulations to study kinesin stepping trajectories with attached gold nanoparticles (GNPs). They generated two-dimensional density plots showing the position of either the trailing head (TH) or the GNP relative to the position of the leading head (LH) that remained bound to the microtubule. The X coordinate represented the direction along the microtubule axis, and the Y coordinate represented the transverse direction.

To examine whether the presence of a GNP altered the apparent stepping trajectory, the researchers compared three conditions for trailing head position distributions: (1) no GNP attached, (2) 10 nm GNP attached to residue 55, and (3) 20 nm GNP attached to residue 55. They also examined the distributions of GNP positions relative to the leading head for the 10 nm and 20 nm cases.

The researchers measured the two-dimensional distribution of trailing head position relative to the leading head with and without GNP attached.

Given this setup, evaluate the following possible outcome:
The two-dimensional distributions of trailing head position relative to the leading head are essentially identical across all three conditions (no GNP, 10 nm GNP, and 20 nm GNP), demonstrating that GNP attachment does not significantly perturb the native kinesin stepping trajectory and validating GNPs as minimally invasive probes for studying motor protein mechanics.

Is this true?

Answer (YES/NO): NO